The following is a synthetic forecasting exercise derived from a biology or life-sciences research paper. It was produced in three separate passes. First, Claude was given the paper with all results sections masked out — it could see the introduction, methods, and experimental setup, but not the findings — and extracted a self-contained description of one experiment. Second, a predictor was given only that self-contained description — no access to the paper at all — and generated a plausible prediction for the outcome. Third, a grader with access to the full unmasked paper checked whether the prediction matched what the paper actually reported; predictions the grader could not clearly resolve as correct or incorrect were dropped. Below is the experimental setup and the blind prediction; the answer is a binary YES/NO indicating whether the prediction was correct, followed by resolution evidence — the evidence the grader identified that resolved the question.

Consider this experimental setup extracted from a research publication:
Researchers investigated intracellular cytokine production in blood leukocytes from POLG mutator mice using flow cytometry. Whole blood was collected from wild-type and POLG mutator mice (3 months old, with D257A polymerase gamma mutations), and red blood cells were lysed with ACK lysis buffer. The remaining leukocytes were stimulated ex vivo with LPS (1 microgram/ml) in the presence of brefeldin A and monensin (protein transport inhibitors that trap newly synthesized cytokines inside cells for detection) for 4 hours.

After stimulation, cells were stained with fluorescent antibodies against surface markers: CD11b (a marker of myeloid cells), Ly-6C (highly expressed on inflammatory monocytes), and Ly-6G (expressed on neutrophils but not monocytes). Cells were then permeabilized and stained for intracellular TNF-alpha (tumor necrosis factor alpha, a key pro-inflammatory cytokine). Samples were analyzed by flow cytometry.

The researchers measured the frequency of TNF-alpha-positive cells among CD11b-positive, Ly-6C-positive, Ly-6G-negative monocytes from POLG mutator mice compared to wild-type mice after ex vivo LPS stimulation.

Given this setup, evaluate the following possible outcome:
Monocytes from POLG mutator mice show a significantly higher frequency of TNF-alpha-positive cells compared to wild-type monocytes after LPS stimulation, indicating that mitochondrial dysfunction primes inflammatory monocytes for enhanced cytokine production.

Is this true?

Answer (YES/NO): YES